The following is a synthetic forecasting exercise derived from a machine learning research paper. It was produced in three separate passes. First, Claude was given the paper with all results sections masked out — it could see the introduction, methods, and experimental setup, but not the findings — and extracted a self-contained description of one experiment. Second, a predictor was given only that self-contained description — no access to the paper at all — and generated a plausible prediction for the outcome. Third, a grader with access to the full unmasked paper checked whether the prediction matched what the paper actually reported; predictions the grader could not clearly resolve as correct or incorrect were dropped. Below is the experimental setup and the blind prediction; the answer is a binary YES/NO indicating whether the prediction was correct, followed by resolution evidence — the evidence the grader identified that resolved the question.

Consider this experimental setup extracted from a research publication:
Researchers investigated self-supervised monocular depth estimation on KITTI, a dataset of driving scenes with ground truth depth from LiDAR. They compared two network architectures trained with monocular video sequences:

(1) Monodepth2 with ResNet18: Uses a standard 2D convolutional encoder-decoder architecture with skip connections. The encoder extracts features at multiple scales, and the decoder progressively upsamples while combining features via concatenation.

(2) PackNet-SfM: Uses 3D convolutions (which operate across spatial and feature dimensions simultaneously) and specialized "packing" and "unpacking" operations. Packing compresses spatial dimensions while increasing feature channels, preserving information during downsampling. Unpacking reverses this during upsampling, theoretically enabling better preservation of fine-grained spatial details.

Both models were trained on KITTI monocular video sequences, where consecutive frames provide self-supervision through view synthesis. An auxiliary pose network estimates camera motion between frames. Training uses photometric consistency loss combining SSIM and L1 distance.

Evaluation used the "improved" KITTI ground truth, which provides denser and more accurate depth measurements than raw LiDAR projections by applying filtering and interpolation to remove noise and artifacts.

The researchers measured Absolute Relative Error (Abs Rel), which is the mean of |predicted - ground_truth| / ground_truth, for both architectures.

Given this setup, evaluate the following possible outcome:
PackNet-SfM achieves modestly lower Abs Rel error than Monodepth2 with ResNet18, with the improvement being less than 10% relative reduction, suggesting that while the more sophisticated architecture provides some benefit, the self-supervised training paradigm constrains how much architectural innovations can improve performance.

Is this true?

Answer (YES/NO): NO